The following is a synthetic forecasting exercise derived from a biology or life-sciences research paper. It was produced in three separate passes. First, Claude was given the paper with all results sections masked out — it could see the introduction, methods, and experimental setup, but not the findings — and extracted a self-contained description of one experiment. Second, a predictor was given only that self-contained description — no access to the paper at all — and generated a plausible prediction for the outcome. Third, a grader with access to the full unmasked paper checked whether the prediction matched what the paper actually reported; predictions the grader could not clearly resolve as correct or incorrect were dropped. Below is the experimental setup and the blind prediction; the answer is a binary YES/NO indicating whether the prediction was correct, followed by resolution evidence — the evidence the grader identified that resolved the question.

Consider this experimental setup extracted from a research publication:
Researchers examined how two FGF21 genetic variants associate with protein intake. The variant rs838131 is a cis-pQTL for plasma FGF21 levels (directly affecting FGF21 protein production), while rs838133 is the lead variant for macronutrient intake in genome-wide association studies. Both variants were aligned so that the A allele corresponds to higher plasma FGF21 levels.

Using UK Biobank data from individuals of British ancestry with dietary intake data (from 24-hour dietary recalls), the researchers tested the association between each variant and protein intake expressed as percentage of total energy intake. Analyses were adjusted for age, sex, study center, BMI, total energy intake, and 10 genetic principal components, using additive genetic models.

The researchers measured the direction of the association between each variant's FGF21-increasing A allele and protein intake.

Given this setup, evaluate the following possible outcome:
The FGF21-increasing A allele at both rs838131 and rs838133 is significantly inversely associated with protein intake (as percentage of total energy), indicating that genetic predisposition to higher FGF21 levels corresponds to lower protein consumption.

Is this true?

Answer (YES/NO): NO